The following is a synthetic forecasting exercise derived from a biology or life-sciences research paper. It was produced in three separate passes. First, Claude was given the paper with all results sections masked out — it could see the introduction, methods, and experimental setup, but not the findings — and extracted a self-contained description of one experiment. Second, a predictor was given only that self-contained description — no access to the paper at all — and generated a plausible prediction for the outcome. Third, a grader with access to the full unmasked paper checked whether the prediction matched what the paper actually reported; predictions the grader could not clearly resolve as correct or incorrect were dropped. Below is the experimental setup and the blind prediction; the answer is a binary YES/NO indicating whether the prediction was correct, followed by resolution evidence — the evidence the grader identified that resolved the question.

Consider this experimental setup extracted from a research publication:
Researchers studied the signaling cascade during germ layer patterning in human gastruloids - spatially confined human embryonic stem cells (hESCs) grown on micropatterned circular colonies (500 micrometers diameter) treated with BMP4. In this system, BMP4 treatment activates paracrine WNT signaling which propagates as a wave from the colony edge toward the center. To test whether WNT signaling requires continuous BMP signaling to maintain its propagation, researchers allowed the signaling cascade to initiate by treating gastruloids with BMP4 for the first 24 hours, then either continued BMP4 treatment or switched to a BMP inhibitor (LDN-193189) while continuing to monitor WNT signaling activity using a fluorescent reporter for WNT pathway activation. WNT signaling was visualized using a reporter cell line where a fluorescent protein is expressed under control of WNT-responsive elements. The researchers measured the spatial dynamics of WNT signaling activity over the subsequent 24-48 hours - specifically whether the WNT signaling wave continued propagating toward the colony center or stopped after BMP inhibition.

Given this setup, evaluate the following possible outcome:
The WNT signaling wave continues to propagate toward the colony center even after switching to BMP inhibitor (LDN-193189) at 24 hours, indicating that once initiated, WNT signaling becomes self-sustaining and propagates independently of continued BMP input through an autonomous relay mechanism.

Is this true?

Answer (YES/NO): NO